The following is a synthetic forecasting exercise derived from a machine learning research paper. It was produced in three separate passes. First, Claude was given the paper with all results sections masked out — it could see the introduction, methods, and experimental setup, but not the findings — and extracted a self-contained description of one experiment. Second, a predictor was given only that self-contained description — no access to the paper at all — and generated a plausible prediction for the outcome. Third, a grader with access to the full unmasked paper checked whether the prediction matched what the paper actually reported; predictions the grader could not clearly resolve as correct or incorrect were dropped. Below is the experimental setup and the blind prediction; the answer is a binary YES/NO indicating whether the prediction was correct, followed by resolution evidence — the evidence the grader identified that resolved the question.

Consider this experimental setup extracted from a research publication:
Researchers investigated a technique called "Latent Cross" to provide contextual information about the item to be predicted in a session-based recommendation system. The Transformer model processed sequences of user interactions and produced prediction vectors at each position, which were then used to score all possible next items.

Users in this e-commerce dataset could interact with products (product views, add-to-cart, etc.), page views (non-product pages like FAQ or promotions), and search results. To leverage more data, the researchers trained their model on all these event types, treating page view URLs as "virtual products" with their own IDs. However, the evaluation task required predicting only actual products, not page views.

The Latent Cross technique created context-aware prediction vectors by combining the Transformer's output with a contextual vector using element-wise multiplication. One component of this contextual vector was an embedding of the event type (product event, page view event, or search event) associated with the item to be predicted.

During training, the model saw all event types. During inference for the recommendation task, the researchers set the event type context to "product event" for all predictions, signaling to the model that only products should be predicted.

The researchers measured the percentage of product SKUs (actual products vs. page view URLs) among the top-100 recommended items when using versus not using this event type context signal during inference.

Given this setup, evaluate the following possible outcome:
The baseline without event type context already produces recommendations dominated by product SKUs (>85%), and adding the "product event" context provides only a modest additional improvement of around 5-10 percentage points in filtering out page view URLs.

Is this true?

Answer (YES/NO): NO